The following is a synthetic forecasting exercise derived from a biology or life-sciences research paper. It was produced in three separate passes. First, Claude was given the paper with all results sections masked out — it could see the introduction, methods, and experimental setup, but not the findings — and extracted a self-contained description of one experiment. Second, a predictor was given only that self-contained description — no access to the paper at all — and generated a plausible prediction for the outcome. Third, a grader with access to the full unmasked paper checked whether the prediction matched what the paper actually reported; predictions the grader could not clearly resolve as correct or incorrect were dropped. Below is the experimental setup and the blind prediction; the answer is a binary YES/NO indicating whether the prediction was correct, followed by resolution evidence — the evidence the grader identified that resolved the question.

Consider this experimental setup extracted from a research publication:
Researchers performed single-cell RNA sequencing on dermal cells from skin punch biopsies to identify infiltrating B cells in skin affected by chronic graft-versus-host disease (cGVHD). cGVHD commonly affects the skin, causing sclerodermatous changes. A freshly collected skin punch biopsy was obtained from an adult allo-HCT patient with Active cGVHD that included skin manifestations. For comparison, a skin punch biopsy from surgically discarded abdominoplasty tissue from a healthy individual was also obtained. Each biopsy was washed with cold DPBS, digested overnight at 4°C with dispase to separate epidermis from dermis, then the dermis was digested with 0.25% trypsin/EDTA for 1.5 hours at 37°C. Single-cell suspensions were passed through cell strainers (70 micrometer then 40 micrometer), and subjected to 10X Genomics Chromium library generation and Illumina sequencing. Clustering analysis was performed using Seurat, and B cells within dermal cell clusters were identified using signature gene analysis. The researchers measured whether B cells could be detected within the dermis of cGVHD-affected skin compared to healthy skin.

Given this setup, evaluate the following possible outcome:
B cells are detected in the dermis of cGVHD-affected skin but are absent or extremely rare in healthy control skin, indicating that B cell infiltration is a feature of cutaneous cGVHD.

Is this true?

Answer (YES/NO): NO